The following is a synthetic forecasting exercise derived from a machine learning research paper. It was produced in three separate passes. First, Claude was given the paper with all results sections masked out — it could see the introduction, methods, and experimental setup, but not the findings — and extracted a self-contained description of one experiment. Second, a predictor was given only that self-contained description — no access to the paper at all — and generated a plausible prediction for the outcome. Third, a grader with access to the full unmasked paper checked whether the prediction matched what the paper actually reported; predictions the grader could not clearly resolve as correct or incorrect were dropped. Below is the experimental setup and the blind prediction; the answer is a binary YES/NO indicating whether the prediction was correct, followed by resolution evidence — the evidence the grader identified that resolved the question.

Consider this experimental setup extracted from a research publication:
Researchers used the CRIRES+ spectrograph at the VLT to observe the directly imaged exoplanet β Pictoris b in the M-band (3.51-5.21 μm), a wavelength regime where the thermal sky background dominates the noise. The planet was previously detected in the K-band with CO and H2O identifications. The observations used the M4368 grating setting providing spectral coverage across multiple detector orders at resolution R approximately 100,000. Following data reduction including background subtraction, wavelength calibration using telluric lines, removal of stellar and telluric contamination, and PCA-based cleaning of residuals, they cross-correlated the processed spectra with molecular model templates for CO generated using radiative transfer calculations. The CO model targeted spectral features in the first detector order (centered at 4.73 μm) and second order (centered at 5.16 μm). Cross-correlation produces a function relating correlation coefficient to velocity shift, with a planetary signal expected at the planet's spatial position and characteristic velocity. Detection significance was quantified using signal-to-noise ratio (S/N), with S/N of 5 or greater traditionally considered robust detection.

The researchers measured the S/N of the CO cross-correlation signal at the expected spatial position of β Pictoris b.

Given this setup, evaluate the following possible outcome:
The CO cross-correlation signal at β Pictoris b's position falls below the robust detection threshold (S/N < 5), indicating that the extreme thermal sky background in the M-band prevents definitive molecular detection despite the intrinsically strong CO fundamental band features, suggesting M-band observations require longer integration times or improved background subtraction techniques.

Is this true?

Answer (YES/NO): NO